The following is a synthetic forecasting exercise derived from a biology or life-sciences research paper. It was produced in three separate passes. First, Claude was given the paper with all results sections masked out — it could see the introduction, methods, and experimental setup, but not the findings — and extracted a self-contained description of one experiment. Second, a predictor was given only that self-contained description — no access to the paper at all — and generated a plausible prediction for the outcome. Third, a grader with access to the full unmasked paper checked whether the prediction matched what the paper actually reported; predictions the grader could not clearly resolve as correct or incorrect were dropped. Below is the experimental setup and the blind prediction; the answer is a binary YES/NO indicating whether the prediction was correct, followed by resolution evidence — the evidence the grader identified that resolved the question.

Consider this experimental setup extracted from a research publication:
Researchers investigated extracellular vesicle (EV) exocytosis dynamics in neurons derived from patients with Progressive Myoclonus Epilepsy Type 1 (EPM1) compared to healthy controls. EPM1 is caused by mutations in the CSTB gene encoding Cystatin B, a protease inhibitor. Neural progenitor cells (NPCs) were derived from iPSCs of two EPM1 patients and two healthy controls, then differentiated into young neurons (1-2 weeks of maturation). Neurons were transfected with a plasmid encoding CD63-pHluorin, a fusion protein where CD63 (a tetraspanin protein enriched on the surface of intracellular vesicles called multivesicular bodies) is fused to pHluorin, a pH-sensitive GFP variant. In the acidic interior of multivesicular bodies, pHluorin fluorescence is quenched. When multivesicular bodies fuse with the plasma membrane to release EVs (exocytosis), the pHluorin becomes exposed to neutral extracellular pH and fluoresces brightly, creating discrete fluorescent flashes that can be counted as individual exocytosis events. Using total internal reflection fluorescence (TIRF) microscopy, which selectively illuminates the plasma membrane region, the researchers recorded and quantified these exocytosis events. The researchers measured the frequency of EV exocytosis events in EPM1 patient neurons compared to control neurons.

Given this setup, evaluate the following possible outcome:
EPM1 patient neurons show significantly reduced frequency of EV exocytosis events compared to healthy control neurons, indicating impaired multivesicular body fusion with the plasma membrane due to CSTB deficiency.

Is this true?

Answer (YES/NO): YES